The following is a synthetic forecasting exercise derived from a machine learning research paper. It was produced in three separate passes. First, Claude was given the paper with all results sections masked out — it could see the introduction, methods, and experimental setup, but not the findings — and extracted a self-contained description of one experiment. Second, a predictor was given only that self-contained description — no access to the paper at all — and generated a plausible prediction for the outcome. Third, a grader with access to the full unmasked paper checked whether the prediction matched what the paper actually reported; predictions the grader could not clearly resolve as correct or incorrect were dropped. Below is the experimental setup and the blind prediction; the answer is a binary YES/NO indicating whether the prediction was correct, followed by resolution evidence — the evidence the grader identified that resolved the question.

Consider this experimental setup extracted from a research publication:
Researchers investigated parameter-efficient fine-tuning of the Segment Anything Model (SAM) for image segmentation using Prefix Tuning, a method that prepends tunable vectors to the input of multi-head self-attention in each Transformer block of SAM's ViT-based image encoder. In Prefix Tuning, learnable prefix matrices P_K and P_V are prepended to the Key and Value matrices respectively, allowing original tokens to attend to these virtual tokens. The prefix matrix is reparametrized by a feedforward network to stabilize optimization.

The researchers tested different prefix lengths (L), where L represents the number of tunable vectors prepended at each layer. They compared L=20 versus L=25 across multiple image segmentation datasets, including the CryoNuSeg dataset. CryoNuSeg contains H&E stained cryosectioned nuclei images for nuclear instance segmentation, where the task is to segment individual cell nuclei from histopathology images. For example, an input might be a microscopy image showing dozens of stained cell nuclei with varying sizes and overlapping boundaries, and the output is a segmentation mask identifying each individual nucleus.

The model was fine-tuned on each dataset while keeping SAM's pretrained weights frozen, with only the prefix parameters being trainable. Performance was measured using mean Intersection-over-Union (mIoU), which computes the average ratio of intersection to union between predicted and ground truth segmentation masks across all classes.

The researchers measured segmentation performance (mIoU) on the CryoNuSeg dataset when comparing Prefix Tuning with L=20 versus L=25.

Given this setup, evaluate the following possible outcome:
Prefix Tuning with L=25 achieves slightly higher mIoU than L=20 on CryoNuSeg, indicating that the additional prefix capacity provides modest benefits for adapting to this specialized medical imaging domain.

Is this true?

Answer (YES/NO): NO